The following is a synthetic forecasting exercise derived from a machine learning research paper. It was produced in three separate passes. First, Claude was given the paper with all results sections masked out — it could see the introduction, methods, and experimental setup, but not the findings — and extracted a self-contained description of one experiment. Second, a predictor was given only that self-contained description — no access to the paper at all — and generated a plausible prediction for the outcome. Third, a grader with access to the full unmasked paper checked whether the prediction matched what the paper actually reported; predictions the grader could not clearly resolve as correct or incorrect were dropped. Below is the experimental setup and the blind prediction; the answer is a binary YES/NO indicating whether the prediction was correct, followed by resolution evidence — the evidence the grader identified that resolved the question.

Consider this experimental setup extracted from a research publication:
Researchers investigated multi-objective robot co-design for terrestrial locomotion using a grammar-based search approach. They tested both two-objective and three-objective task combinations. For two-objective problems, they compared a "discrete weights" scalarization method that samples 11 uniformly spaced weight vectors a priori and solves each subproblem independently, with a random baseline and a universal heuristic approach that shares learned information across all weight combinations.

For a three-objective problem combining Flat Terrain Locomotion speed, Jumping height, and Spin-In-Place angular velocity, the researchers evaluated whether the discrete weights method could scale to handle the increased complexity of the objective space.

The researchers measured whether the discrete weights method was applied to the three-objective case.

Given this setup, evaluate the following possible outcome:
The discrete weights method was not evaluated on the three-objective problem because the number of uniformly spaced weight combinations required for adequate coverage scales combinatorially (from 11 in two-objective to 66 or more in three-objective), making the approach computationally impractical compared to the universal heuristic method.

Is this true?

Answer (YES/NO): NO